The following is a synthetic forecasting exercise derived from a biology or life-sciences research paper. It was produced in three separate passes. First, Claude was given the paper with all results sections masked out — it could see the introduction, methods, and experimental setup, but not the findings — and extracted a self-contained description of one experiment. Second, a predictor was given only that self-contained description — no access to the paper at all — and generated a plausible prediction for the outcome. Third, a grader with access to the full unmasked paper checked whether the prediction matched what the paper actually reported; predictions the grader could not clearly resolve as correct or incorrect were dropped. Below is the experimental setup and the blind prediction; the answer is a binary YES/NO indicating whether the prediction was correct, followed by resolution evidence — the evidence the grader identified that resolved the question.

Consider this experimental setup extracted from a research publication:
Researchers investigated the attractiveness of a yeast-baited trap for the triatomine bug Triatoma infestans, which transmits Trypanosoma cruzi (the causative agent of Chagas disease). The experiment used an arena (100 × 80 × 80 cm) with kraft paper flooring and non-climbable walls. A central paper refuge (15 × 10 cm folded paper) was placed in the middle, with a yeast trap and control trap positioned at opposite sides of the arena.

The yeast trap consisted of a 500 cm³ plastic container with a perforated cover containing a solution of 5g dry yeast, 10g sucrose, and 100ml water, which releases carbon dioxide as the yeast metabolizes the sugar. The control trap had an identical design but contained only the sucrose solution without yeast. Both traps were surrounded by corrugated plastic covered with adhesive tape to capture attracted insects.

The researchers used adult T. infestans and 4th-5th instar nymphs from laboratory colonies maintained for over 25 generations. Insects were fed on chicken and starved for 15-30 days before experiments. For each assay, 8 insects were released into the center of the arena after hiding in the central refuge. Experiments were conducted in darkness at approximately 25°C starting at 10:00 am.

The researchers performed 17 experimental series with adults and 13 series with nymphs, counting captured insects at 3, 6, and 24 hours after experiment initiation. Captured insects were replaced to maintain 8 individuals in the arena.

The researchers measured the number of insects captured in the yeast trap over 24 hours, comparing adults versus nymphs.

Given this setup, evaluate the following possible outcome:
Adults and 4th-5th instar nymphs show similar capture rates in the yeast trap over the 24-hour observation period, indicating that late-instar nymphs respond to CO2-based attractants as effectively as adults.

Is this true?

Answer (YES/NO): NO